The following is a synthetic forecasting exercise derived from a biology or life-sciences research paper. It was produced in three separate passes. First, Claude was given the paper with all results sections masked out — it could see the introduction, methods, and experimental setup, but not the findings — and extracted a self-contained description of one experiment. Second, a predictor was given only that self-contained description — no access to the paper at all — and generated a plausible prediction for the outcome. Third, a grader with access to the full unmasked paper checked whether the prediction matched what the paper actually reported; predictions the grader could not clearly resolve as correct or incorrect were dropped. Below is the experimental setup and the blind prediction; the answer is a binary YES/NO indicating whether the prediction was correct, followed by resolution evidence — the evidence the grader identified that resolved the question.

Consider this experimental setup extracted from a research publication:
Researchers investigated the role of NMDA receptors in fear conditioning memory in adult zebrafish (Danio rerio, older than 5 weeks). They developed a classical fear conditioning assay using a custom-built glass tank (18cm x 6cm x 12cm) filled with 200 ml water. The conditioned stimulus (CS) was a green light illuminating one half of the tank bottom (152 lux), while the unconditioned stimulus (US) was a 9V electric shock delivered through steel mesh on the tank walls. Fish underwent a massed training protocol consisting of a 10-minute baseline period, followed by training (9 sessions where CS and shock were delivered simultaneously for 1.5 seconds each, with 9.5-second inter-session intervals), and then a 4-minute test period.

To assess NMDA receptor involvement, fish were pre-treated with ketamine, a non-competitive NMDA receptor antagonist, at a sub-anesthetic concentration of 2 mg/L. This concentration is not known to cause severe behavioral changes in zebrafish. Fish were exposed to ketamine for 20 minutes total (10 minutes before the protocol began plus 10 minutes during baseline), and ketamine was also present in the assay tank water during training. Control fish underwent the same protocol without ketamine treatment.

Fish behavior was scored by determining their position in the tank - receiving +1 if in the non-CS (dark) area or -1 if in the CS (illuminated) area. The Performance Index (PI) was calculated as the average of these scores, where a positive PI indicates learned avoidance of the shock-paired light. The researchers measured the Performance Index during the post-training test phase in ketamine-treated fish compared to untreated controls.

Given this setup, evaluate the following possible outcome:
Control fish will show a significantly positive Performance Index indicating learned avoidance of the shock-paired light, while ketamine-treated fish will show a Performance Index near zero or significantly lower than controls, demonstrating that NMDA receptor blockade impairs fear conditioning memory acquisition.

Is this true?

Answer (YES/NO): YES